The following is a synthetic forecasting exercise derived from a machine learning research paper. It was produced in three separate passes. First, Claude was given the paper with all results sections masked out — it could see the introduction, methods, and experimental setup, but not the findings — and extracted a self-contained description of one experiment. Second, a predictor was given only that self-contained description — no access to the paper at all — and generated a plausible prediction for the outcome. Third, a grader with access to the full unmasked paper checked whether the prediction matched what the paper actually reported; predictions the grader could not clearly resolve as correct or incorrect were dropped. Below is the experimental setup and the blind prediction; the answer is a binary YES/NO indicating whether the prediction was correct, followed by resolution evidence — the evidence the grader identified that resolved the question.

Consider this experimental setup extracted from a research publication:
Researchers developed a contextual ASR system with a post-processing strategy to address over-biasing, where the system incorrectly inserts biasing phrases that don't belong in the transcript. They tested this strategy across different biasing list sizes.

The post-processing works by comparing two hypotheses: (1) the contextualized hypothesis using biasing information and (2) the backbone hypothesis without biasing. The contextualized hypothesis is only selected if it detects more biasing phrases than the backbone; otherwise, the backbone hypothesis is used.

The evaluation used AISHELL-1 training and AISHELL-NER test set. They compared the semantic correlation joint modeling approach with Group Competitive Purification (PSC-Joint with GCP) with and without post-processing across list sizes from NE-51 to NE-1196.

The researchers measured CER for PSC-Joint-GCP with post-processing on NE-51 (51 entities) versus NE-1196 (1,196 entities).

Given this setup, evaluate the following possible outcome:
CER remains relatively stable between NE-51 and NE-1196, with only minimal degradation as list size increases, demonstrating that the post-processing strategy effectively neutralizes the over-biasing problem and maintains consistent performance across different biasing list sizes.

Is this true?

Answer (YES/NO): NO